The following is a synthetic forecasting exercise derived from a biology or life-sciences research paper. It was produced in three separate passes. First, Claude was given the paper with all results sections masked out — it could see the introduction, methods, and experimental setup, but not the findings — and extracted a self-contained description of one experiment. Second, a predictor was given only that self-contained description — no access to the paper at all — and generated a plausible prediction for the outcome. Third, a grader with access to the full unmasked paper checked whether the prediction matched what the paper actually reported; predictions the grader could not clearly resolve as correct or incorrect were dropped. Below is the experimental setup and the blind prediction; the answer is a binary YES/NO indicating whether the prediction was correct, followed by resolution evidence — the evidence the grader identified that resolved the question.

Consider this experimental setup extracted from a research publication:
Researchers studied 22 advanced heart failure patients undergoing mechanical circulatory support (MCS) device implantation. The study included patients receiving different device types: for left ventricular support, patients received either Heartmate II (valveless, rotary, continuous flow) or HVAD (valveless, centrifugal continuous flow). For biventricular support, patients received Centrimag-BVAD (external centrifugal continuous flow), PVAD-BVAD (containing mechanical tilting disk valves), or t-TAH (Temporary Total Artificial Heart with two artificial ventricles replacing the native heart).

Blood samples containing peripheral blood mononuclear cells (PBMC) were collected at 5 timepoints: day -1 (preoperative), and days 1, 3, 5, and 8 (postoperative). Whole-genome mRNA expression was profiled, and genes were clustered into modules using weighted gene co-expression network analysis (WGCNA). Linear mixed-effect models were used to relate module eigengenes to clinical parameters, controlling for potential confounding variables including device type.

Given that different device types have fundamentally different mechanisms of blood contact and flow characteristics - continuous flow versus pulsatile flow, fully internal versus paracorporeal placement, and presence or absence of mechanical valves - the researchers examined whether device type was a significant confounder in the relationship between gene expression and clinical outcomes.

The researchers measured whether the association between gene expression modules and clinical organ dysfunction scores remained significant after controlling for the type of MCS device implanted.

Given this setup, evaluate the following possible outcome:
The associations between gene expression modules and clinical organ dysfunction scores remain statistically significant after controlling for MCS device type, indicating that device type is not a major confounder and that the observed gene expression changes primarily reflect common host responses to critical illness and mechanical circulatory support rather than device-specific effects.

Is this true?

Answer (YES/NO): YES